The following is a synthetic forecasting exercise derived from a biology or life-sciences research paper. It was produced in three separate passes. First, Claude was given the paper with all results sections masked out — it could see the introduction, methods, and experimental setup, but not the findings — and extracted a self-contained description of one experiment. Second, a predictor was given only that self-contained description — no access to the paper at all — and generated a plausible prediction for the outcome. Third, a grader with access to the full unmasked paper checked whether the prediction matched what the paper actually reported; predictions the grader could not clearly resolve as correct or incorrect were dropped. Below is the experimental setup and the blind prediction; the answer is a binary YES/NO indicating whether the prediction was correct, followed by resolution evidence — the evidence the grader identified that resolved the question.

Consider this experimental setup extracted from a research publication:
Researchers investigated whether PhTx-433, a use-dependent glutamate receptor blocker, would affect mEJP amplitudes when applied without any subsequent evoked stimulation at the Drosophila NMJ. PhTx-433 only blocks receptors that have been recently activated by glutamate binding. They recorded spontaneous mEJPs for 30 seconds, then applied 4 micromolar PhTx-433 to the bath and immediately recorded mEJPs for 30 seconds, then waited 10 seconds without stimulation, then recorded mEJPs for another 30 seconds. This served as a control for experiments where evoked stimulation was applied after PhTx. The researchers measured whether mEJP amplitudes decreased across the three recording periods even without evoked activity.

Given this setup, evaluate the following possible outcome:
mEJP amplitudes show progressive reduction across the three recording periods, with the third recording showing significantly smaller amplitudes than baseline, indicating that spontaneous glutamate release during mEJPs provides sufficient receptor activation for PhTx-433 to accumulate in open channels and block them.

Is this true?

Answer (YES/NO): NO